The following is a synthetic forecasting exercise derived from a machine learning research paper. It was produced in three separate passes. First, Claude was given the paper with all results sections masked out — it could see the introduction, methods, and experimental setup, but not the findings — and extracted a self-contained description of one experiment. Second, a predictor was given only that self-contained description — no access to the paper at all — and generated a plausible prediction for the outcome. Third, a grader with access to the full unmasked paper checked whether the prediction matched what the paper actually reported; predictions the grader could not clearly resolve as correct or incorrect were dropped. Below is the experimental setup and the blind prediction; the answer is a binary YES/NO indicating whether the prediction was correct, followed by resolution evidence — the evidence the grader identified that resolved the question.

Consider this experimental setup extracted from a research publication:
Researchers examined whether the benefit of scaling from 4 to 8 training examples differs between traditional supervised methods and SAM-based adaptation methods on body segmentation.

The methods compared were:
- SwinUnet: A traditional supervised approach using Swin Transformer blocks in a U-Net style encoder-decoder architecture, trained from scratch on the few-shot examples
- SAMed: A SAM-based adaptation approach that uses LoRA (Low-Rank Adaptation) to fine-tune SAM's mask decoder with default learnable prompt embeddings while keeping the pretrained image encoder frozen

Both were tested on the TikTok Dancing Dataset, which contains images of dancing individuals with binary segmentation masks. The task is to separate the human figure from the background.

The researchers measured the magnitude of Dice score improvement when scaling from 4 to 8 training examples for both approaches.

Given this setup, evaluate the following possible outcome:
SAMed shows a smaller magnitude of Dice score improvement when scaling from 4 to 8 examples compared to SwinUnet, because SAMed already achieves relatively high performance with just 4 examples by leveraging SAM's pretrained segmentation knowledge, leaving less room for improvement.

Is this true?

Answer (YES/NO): YES